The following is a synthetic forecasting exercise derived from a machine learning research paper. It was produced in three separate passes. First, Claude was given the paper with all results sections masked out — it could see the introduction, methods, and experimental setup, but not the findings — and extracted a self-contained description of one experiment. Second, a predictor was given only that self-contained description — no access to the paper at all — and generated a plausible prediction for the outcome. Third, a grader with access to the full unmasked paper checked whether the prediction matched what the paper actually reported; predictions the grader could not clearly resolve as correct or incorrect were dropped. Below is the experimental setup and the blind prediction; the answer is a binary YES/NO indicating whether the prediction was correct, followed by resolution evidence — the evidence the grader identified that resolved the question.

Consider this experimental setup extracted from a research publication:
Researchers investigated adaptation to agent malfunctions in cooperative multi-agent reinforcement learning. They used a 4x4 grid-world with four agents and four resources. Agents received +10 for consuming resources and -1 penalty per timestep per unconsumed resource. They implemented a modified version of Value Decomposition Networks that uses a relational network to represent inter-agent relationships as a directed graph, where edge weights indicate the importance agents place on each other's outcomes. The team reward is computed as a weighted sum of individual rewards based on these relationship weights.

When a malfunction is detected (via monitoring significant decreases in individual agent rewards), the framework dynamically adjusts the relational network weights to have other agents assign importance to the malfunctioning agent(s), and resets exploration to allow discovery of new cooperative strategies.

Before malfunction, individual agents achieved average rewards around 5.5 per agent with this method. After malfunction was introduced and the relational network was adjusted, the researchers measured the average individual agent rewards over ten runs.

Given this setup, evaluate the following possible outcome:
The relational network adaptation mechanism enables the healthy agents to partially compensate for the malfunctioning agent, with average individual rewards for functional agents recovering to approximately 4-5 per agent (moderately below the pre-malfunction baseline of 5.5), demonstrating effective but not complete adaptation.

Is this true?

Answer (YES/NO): NO